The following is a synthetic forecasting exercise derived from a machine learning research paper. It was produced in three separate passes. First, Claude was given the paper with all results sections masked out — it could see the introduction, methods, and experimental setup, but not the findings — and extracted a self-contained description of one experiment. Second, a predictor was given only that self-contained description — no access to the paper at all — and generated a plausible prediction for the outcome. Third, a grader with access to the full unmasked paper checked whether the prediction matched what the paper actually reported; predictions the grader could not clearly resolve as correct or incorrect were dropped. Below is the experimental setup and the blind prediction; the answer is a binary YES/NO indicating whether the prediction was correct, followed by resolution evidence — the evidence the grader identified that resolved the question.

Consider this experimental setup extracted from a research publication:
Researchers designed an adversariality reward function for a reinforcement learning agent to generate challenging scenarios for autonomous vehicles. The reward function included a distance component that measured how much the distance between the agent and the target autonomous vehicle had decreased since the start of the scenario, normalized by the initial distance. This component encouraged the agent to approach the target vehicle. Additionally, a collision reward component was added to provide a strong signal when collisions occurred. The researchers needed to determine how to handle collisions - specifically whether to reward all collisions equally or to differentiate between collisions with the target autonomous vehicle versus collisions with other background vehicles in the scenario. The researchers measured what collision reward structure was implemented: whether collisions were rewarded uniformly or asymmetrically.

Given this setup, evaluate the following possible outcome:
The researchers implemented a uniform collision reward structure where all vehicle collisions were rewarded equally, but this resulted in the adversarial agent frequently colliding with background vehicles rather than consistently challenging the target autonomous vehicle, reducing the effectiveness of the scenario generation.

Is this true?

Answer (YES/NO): NO